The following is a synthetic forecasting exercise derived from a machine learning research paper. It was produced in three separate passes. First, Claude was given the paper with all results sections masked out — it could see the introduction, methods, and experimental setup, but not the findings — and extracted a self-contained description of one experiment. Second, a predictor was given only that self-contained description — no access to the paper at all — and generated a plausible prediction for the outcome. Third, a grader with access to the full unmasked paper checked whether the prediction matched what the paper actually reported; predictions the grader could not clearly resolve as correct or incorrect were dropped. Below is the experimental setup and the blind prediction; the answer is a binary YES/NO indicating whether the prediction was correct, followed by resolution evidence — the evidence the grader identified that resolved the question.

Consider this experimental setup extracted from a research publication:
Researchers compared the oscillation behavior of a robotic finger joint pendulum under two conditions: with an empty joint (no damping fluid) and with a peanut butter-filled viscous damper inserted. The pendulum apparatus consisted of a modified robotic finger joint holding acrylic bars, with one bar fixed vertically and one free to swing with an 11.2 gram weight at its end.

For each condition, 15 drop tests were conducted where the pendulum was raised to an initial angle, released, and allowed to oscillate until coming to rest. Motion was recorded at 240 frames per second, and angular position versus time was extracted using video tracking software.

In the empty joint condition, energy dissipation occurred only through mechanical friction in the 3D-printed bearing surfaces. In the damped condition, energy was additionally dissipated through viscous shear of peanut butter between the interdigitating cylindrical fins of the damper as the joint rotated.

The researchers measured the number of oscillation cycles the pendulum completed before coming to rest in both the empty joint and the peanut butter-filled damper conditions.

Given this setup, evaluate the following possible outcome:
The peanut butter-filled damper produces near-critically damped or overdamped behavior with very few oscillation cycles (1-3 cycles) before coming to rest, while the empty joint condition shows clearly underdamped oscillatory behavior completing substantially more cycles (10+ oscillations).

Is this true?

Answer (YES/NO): NO